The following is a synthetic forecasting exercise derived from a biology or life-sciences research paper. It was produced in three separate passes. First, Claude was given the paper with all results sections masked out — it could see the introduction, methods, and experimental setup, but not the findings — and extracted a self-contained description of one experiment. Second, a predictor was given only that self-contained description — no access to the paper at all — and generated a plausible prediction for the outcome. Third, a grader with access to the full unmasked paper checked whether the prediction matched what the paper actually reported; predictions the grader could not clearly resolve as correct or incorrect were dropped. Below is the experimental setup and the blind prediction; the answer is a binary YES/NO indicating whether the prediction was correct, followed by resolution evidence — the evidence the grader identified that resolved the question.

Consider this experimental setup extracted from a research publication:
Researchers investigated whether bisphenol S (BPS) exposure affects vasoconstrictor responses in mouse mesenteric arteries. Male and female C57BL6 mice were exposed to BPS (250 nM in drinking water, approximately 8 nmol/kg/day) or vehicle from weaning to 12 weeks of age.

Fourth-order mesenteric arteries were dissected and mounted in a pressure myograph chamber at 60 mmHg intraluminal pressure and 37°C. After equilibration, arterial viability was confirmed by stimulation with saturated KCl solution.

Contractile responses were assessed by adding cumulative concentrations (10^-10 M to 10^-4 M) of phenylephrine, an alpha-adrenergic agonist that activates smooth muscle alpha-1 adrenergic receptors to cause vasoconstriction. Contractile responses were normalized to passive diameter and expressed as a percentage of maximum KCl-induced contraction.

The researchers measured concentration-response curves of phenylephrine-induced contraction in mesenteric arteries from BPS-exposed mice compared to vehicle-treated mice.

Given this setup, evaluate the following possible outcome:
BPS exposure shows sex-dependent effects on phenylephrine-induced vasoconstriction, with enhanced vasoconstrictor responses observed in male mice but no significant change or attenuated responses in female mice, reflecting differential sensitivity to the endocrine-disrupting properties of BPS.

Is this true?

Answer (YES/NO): NO